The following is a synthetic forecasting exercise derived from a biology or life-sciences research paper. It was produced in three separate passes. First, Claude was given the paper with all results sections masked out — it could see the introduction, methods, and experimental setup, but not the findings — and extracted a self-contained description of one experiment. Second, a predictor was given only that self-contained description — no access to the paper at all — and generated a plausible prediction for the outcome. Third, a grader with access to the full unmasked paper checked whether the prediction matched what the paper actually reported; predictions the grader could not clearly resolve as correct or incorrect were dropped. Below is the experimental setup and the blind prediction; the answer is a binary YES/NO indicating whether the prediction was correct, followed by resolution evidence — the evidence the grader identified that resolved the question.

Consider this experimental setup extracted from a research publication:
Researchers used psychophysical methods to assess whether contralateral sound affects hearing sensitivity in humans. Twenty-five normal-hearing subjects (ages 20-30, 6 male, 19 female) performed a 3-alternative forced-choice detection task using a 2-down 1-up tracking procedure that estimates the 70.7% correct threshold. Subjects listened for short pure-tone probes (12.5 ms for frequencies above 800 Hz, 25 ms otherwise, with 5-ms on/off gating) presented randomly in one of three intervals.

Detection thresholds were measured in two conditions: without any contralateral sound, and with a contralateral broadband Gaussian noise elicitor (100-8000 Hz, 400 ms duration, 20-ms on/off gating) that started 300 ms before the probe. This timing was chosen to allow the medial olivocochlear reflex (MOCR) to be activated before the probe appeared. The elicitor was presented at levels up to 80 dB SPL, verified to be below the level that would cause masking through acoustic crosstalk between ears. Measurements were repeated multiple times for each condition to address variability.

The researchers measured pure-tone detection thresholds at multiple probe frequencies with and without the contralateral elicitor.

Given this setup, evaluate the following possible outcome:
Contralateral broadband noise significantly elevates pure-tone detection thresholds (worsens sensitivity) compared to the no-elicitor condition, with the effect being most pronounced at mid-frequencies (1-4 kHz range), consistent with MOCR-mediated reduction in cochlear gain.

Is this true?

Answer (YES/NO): NO